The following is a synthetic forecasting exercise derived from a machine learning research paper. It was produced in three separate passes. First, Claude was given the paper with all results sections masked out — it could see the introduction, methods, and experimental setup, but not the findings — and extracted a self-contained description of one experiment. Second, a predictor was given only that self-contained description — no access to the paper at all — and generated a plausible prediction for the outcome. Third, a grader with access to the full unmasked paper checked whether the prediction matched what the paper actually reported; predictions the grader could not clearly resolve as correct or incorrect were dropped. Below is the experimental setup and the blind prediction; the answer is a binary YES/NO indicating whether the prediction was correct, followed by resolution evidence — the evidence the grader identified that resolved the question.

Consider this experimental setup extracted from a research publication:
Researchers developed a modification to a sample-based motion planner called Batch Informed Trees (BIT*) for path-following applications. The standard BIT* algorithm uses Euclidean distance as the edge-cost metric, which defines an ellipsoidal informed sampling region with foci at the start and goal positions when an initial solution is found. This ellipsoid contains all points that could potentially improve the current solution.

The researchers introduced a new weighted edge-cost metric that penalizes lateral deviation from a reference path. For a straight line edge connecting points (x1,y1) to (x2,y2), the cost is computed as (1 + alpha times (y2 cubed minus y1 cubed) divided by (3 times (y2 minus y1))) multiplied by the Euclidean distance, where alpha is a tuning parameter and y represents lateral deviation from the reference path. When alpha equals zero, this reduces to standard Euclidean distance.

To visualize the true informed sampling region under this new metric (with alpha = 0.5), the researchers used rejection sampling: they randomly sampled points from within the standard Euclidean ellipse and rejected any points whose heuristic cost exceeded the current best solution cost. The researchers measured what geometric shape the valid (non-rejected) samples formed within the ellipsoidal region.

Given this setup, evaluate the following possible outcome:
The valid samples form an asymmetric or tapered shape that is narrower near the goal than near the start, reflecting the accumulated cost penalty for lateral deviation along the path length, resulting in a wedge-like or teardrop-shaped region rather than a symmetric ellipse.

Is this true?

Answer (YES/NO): NO